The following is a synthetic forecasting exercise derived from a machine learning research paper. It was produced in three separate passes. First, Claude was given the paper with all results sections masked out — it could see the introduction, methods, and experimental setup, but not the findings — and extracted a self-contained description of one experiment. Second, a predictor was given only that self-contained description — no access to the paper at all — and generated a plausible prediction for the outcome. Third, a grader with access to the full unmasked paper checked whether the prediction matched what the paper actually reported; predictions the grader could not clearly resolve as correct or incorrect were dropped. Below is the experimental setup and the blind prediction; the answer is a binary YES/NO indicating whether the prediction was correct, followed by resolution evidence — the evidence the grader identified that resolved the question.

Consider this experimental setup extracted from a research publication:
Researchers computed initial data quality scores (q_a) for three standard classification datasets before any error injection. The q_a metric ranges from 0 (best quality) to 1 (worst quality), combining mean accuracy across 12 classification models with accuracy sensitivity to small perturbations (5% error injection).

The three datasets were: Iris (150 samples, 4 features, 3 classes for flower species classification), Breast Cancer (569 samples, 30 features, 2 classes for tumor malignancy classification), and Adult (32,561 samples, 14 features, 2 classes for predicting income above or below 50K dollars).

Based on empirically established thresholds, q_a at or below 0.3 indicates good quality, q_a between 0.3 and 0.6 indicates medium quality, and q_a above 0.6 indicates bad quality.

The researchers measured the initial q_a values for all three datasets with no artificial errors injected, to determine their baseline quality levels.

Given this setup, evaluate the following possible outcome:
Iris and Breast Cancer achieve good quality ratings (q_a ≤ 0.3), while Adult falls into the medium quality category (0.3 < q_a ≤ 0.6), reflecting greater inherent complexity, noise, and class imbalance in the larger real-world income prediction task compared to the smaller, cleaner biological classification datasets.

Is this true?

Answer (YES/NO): YES